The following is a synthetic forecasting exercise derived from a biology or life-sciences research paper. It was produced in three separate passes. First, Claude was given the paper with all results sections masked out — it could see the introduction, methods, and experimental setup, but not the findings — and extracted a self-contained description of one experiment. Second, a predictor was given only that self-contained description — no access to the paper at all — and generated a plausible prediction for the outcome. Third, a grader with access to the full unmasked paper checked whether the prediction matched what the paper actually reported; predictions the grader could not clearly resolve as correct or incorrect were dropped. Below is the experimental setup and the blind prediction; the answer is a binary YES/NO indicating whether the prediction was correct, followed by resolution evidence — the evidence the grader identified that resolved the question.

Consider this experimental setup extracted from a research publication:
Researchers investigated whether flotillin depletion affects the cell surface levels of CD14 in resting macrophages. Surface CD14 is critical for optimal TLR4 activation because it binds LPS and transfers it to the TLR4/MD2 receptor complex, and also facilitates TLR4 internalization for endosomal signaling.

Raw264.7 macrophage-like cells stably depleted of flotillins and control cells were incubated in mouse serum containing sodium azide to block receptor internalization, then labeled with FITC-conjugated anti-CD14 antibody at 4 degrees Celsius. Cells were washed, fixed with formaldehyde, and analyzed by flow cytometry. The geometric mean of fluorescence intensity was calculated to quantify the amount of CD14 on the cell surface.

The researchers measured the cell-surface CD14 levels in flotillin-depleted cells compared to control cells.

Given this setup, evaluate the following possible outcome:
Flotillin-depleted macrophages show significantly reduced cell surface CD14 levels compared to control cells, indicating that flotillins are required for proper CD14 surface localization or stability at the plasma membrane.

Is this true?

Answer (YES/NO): YES